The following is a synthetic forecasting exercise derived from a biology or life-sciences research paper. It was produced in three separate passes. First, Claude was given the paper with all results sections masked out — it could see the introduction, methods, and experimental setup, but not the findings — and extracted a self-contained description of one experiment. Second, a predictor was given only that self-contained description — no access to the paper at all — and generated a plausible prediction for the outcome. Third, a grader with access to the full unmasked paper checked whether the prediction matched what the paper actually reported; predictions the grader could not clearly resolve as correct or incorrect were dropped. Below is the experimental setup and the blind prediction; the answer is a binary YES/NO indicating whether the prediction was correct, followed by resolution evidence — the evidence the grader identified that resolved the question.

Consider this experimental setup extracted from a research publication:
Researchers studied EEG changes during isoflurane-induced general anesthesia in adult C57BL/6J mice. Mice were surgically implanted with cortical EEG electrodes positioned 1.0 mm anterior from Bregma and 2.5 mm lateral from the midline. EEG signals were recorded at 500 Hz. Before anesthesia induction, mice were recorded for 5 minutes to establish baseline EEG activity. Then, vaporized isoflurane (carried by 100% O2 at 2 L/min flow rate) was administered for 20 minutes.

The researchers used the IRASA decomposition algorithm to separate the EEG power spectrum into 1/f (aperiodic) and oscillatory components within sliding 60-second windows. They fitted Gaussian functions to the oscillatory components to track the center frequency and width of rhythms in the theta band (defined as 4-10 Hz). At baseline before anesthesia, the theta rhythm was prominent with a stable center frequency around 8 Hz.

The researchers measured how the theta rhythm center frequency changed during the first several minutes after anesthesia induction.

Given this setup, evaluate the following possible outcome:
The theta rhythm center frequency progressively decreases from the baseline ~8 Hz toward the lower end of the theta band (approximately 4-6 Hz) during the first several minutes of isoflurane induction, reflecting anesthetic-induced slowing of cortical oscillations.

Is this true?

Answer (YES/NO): YES